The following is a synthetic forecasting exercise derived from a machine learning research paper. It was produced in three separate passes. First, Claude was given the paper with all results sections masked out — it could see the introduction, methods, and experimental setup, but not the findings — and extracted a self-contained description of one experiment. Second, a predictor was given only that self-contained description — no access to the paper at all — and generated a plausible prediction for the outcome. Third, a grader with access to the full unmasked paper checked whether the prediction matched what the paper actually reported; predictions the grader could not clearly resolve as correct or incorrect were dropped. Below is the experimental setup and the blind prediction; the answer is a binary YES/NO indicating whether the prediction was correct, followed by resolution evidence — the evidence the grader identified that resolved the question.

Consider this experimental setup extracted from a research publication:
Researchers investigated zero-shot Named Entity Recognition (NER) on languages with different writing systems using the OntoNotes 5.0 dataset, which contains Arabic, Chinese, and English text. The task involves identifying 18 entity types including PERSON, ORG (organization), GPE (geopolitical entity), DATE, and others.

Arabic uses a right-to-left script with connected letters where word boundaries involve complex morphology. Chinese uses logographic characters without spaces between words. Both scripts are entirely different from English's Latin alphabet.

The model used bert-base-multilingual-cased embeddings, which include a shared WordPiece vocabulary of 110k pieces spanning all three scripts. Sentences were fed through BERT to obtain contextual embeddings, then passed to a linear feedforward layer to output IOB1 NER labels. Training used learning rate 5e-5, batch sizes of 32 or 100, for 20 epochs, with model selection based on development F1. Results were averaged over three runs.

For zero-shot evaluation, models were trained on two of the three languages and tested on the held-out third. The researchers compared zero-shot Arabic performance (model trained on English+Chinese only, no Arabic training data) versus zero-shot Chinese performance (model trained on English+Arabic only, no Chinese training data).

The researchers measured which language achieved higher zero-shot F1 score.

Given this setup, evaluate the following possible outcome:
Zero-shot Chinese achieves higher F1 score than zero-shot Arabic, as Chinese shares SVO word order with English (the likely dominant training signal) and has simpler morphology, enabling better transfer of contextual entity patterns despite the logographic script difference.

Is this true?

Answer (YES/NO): YES